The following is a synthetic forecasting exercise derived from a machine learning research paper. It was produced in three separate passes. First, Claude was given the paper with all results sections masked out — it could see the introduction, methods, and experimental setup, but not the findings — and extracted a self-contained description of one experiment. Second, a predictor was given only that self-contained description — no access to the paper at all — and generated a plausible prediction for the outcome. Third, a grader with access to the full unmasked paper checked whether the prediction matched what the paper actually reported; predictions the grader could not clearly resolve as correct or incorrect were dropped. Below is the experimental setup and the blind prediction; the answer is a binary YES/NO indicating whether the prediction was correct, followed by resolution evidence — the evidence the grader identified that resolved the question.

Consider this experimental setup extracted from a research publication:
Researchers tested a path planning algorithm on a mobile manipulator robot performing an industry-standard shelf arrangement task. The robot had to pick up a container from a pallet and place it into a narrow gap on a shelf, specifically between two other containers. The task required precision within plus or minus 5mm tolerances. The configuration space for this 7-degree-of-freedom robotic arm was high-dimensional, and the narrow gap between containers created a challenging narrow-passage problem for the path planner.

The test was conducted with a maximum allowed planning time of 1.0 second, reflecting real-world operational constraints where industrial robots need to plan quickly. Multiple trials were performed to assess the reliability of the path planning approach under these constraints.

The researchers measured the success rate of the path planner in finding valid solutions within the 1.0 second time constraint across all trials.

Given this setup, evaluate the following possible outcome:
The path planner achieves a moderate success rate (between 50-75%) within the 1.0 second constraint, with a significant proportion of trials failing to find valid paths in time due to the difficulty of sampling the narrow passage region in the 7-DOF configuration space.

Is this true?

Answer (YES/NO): NO